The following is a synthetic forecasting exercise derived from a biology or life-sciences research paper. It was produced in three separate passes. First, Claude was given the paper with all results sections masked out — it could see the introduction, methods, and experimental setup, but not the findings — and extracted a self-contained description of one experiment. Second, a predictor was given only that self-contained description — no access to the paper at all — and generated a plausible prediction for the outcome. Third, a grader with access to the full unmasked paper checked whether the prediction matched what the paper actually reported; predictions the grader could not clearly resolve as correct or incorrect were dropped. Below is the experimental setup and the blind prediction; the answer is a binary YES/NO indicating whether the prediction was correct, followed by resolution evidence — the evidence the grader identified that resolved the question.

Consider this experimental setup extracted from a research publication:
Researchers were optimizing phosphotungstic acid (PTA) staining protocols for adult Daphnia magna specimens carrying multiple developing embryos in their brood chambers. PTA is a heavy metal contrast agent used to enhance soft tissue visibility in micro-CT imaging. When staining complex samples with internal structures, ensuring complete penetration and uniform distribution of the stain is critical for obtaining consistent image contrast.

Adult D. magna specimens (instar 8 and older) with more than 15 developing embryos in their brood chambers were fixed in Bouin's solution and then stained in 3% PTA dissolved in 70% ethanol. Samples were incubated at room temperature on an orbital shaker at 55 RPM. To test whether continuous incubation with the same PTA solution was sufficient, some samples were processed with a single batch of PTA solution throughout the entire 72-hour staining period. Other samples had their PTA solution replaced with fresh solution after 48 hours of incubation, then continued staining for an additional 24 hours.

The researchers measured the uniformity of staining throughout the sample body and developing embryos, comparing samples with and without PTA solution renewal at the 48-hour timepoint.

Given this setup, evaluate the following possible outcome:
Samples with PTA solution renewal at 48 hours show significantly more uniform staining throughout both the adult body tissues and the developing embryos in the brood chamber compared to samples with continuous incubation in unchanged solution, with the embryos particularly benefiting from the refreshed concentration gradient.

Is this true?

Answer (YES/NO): YES